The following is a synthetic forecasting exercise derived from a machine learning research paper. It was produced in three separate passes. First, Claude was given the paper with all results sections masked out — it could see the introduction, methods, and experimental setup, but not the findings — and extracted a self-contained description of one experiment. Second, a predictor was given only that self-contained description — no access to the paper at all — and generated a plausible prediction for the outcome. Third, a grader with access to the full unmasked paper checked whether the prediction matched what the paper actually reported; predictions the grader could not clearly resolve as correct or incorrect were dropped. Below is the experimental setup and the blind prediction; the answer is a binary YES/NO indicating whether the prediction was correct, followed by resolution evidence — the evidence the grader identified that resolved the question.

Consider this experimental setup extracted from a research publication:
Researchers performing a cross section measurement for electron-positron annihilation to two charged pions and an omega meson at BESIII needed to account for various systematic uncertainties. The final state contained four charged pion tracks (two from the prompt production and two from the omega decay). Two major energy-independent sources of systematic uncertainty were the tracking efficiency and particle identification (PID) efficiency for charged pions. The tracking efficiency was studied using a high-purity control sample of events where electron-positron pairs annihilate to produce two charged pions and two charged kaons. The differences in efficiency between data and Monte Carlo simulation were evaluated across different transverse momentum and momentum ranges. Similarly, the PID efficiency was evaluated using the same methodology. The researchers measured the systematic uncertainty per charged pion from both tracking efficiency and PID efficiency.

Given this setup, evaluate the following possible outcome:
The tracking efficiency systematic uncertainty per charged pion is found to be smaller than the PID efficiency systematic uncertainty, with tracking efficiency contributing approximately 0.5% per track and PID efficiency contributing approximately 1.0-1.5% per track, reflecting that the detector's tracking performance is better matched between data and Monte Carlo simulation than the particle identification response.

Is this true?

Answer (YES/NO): NO